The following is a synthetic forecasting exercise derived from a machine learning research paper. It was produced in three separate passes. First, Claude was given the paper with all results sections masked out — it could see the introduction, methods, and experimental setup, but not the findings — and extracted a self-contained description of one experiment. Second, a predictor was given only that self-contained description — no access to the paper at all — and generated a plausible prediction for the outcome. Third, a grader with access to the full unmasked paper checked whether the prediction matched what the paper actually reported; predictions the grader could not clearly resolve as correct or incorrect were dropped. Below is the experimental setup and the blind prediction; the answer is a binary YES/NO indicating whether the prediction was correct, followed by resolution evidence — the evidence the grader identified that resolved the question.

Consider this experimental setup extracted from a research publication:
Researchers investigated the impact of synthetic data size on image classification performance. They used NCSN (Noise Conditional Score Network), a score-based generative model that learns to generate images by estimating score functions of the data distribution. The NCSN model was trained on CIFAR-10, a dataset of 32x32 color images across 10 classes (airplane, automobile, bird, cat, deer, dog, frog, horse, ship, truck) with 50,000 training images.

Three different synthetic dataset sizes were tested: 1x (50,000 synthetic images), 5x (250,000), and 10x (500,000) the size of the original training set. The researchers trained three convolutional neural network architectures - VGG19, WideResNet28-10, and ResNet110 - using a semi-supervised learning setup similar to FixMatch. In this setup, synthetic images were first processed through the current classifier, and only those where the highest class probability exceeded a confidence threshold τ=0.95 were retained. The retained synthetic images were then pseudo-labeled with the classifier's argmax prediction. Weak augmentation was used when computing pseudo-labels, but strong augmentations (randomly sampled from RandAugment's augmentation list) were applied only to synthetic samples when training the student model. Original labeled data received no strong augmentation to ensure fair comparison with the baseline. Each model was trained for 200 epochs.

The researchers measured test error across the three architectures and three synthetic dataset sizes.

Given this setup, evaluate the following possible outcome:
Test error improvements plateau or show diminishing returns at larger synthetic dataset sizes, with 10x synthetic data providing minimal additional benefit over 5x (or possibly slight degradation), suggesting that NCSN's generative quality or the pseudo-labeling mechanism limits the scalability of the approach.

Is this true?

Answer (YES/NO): NO